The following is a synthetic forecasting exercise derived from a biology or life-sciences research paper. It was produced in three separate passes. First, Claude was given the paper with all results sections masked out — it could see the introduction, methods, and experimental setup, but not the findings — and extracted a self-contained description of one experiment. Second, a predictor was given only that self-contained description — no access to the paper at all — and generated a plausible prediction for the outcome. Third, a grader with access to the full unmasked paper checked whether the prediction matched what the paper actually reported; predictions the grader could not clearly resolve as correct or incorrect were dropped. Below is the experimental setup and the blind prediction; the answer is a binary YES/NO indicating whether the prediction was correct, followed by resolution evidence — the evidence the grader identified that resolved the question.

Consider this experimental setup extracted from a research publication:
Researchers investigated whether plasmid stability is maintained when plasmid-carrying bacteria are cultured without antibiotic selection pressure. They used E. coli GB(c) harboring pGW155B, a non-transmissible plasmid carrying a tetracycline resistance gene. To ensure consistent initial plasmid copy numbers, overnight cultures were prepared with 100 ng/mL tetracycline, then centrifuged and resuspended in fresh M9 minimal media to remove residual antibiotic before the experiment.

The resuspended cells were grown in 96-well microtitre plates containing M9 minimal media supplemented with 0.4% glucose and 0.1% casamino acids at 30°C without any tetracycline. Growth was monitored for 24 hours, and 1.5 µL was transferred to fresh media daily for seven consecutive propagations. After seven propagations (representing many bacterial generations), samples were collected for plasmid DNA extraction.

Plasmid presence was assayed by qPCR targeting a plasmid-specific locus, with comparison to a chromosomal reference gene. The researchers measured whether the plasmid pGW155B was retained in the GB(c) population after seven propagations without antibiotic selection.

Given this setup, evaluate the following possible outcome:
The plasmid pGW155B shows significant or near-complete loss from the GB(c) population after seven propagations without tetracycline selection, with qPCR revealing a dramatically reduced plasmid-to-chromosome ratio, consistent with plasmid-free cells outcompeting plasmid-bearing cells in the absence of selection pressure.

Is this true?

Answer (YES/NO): NO